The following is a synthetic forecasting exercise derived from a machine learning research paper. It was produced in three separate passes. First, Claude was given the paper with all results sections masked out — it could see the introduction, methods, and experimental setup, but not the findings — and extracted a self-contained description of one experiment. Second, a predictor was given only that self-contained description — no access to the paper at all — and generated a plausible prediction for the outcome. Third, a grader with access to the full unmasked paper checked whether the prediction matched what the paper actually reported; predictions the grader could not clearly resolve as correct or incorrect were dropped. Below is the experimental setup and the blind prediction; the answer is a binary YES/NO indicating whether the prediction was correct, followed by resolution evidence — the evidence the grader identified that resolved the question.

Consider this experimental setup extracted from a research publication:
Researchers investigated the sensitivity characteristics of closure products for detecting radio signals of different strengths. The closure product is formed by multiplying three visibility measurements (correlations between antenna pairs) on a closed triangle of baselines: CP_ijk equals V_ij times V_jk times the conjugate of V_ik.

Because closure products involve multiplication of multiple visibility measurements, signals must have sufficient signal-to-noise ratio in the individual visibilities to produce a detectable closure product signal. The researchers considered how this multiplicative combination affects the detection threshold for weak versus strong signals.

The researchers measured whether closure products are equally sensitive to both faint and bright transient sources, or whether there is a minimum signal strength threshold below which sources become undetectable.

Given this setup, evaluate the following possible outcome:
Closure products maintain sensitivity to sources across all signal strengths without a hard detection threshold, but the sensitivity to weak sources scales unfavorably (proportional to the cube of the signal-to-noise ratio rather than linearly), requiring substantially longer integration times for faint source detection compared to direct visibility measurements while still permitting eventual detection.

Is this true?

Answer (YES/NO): NO